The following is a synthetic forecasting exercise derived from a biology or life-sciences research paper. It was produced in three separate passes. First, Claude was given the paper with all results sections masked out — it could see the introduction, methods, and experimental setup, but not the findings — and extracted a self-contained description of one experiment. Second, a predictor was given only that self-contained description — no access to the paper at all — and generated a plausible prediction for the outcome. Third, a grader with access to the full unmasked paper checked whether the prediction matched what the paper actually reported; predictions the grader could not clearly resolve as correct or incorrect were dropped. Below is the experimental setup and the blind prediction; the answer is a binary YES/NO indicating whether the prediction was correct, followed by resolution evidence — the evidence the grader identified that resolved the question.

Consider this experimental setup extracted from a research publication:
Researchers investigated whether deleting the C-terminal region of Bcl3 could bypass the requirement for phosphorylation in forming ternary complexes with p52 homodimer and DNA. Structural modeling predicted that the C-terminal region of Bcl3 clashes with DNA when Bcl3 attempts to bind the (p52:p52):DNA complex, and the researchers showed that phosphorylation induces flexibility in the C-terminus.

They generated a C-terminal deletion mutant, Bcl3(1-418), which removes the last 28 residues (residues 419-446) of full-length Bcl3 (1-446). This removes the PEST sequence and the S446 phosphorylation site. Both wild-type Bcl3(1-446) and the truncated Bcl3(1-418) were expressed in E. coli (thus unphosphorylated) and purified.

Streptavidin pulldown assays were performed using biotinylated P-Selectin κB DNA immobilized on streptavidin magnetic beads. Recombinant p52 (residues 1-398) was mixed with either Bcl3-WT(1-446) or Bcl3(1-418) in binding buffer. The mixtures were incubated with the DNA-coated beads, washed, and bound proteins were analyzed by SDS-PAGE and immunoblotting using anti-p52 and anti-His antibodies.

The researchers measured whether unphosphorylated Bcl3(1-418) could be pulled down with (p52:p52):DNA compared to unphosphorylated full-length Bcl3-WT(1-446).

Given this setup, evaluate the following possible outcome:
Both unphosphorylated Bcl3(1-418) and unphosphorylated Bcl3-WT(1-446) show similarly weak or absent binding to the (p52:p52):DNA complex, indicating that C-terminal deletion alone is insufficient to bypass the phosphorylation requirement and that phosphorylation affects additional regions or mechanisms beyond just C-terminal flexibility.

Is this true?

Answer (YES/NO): NO